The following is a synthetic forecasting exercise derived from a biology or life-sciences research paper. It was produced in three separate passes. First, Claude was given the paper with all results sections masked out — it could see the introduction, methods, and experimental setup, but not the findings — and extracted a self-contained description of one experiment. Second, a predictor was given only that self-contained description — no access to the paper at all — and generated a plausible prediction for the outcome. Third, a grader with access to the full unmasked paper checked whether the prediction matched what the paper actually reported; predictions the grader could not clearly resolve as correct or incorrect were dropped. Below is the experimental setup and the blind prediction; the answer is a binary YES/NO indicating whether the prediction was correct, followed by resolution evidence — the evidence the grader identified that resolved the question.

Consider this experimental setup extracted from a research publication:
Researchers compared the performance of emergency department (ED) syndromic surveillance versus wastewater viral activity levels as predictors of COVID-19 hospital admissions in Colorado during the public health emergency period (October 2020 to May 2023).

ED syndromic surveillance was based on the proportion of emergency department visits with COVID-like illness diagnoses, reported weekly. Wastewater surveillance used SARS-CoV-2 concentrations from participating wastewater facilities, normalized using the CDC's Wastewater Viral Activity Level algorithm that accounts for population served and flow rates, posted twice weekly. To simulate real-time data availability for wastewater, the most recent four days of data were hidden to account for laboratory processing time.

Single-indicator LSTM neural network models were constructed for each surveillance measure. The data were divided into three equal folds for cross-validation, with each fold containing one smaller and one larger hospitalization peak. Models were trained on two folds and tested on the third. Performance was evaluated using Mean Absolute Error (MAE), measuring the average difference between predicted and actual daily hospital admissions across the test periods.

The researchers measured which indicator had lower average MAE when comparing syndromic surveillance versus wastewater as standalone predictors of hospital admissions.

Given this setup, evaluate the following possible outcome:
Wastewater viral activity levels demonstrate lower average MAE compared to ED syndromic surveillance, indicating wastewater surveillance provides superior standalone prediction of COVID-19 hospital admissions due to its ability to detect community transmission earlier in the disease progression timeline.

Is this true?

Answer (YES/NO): NO